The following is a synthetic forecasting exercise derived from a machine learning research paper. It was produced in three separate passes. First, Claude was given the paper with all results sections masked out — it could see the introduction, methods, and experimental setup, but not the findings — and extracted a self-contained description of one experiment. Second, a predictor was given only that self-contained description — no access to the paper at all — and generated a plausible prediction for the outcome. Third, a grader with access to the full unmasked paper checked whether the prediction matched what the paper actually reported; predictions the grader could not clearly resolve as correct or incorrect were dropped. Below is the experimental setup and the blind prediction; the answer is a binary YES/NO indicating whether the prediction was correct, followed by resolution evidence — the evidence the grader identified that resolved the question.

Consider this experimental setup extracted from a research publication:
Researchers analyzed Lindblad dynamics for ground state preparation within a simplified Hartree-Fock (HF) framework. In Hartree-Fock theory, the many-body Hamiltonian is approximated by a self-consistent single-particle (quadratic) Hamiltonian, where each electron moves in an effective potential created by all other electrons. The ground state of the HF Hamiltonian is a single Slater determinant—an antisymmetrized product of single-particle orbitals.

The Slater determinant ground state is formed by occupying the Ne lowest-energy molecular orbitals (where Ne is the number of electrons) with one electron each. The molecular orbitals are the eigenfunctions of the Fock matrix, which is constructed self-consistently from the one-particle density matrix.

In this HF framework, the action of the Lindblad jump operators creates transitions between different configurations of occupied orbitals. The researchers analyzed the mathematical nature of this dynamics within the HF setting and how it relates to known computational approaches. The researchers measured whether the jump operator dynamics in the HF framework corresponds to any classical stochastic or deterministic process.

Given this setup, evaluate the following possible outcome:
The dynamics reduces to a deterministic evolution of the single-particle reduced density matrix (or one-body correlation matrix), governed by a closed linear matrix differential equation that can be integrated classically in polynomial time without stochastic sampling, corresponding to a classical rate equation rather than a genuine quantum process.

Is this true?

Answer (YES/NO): NO